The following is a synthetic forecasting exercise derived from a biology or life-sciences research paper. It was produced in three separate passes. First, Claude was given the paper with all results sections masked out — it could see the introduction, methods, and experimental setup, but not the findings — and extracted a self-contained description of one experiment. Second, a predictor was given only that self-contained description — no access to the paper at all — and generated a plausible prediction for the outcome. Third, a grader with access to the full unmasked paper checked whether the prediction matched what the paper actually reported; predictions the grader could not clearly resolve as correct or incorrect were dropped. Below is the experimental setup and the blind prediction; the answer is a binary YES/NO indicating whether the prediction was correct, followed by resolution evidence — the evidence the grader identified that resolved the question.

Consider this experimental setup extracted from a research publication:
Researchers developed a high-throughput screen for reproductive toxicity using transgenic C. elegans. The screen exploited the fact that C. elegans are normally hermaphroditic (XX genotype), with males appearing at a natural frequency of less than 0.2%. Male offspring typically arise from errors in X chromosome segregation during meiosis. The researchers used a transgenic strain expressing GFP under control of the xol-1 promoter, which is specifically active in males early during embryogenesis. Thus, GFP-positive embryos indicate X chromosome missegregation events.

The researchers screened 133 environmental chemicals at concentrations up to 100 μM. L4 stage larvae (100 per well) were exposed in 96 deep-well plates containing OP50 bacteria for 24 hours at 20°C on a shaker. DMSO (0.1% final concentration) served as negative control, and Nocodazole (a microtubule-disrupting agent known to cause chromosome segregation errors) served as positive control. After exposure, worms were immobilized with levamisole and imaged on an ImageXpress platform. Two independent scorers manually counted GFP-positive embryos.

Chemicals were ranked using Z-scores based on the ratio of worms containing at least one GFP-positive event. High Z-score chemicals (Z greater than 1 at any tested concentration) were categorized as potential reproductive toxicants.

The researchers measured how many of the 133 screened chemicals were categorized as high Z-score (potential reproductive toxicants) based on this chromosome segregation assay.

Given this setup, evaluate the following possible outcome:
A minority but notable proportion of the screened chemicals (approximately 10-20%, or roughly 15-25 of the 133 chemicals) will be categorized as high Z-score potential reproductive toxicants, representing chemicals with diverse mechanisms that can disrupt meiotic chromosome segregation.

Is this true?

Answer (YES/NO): NO